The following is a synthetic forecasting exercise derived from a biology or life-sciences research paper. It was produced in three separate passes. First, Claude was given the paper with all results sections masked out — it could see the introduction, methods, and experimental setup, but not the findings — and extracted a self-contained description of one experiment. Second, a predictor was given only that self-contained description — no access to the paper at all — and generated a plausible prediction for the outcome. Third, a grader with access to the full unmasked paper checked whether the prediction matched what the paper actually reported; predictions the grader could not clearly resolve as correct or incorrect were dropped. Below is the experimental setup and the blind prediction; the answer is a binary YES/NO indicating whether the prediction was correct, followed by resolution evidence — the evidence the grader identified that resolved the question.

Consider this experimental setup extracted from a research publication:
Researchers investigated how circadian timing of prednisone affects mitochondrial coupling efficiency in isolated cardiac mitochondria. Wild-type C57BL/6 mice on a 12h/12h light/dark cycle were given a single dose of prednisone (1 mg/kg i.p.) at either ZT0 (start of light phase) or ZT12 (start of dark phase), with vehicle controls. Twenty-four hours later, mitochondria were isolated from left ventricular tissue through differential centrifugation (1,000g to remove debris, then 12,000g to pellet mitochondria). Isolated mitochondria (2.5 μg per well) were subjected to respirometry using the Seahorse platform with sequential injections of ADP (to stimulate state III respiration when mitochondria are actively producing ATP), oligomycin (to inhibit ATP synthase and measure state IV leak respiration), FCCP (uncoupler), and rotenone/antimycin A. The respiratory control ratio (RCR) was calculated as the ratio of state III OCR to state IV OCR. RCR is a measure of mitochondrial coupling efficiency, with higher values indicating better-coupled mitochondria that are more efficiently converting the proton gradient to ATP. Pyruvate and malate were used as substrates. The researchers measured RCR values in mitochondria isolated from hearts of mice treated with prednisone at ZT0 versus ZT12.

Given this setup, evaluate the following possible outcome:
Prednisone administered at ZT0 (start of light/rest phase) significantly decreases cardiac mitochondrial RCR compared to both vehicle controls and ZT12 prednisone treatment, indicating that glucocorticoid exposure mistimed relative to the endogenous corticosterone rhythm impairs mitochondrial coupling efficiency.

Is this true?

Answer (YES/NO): NO